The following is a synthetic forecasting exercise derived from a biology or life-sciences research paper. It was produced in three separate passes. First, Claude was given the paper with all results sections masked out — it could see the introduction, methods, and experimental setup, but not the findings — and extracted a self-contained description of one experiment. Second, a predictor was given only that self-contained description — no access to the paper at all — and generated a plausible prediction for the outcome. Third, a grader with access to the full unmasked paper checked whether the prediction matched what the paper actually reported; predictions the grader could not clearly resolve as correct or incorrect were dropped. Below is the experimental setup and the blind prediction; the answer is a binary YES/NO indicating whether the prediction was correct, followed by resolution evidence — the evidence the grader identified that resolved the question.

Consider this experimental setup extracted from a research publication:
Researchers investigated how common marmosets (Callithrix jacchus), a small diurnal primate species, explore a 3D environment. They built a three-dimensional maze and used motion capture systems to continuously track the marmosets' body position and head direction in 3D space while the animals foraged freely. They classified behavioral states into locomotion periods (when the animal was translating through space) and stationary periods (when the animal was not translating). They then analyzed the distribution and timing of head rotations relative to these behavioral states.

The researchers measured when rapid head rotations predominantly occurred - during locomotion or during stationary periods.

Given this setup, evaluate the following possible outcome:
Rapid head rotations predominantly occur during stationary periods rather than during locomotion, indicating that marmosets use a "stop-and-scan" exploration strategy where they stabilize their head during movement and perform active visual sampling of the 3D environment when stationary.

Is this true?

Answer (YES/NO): YES